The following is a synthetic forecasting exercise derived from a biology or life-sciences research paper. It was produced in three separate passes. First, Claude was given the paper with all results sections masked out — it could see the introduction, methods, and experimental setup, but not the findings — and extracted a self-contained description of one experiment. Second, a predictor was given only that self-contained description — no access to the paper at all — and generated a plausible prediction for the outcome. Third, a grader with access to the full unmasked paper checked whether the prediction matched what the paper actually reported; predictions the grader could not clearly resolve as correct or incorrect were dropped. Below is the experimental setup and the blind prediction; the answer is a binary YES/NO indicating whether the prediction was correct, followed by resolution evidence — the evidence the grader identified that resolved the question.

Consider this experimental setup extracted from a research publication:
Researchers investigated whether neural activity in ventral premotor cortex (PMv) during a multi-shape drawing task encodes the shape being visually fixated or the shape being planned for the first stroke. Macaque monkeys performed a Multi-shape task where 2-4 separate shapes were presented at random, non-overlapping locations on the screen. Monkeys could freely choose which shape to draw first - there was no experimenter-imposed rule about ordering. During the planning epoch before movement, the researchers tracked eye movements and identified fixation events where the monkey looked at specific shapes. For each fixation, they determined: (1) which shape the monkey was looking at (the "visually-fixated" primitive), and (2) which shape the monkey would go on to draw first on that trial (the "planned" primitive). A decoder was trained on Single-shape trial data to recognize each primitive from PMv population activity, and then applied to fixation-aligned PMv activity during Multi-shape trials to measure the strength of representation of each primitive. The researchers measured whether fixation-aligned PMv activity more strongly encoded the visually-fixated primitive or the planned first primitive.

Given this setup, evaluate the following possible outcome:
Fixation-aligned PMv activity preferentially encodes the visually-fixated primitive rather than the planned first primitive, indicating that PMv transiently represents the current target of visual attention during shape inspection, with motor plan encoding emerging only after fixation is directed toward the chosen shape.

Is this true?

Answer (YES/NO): NO